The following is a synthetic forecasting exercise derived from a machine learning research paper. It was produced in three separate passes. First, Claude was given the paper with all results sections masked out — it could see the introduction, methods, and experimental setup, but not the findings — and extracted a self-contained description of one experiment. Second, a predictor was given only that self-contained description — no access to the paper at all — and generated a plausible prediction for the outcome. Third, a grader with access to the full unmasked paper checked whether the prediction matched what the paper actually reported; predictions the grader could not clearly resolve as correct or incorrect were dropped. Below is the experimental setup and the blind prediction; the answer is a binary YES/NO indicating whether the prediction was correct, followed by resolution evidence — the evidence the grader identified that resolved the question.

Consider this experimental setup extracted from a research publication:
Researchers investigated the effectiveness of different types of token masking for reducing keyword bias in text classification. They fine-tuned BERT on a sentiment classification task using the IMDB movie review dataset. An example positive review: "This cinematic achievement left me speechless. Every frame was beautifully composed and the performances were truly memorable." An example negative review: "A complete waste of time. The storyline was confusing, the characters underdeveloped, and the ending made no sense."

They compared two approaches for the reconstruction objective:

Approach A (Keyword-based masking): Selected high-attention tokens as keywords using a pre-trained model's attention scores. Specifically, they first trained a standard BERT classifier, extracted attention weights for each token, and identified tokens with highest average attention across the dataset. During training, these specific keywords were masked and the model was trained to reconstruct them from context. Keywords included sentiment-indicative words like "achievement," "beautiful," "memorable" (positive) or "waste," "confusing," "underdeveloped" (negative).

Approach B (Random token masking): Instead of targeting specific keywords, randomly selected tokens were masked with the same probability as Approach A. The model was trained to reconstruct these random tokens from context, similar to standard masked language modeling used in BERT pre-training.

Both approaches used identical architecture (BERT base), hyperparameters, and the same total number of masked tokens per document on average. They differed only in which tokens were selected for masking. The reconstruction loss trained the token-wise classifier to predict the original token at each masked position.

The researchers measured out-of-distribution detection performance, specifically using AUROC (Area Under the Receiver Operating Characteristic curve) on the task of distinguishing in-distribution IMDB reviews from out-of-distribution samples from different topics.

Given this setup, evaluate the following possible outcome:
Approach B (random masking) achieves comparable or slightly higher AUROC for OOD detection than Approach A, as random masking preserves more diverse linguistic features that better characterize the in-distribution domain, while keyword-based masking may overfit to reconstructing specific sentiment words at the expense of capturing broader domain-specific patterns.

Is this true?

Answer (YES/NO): NO